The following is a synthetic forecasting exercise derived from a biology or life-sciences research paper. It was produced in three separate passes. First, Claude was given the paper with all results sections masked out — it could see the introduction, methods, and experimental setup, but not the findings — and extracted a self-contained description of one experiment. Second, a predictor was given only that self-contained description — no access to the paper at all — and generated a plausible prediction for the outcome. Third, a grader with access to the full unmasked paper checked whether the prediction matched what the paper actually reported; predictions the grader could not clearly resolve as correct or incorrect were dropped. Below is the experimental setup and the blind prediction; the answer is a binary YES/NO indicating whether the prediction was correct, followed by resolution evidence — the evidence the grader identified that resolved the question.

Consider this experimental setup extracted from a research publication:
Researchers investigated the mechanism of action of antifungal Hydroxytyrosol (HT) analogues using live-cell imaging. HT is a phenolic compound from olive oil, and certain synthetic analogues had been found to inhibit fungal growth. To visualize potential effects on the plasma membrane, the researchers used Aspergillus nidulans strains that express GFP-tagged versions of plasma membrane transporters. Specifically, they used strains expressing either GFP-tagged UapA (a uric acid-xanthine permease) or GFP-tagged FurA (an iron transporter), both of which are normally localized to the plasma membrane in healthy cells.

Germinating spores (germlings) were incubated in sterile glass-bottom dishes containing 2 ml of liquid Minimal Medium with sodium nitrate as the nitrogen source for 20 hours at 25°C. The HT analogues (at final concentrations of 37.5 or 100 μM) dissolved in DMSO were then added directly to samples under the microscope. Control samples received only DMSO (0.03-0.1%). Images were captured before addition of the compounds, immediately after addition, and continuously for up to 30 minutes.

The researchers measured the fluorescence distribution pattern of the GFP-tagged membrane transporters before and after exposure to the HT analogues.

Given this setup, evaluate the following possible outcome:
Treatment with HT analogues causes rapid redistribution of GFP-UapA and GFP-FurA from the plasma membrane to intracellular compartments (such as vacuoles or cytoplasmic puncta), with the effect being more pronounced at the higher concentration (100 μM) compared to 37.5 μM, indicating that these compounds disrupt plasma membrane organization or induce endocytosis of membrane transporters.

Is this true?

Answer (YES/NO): NO